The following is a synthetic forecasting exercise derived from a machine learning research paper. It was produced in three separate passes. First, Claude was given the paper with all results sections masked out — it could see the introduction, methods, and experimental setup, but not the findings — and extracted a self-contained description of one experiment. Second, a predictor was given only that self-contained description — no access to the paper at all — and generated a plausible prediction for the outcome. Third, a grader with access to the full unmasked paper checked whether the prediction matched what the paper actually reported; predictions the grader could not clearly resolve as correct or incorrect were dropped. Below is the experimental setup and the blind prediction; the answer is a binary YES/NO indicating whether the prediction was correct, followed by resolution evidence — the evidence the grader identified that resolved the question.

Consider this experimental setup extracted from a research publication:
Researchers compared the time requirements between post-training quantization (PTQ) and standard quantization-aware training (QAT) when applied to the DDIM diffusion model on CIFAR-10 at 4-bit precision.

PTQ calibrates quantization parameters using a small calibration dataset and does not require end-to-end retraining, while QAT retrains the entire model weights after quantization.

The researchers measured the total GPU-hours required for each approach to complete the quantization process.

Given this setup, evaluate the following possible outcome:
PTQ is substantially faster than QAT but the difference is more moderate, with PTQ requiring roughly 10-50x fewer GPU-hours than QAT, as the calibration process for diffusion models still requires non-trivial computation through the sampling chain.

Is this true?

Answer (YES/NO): YES